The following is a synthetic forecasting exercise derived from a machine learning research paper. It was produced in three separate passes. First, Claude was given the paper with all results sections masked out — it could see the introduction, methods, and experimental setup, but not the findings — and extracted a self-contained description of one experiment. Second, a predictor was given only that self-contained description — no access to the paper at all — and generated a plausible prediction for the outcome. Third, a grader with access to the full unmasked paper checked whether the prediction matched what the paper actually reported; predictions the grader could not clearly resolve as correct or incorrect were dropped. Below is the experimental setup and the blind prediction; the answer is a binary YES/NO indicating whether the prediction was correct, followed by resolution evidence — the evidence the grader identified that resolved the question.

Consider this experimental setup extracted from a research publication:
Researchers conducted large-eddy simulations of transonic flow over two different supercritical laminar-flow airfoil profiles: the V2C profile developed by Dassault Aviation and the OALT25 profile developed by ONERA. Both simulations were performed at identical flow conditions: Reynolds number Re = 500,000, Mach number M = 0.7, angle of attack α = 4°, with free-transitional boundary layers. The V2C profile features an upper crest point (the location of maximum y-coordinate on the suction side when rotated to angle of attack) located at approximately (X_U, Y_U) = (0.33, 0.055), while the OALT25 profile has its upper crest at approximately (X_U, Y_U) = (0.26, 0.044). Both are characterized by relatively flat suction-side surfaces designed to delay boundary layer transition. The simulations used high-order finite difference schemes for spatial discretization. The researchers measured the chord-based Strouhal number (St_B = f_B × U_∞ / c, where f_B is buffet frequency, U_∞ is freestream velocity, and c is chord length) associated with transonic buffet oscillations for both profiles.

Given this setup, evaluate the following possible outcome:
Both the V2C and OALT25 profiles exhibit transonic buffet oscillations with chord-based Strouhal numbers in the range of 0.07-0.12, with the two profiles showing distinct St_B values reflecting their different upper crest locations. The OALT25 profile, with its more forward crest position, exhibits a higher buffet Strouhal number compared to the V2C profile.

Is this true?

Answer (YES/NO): NO